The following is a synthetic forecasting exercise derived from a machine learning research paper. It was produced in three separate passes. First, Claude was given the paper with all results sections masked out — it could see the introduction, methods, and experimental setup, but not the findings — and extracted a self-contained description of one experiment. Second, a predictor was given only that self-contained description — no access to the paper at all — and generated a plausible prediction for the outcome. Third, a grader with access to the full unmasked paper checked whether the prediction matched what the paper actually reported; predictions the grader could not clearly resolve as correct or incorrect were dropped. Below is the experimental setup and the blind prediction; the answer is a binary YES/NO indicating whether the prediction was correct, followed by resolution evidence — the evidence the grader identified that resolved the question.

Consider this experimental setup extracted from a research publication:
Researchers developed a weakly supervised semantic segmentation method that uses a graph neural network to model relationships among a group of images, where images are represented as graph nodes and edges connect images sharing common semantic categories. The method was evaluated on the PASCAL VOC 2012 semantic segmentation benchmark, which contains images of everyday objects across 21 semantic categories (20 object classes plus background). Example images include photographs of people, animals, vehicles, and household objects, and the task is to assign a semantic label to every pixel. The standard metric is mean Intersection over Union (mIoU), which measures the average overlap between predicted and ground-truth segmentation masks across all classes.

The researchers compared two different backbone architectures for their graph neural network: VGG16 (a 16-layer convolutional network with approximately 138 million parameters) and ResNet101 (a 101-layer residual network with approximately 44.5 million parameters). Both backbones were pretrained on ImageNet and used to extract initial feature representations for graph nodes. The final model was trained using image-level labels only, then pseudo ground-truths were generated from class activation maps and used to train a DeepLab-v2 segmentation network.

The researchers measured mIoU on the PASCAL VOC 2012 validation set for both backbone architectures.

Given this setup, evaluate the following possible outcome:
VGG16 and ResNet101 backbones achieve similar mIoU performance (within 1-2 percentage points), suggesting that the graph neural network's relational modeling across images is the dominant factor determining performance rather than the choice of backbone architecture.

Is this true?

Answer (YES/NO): NO